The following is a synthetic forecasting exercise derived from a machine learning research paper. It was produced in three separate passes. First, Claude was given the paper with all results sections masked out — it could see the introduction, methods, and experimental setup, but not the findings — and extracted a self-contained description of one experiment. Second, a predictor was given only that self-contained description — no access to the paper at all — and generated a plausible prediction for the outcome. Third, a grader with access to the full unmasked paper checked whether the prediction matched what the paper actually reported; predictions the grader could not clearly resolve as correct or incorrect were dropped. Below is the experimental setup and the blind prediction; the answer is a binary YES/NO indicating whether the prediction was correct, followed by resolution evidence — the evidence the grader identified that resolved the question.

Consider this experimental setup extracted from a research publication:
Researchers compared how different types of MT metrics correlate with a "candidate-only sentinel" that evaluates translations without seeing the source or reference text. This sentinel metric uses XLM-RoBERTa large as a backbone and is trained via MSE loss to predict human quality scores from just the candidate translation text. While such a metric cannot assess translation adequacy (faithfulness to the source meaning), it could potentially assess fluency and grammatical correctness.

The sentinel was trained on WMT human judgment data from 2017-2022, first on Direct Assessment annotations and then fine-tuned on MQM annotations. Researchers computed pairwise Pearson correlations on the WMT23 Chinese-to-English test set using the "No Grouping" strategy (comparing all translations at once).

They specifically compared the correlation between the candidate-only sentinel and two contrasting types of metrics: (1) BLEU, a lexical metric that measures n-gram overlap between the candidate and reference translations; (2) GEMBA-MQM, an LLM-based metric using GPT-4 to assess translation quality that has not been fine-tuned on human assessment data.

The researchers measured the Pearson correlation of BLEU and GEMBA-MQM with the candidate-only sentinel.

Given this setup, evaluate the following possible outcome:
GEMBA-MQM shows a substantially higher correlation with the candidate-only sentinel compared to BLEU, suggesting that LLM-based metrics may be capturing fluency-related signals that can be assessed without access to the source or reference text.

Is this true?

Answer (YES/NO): NO